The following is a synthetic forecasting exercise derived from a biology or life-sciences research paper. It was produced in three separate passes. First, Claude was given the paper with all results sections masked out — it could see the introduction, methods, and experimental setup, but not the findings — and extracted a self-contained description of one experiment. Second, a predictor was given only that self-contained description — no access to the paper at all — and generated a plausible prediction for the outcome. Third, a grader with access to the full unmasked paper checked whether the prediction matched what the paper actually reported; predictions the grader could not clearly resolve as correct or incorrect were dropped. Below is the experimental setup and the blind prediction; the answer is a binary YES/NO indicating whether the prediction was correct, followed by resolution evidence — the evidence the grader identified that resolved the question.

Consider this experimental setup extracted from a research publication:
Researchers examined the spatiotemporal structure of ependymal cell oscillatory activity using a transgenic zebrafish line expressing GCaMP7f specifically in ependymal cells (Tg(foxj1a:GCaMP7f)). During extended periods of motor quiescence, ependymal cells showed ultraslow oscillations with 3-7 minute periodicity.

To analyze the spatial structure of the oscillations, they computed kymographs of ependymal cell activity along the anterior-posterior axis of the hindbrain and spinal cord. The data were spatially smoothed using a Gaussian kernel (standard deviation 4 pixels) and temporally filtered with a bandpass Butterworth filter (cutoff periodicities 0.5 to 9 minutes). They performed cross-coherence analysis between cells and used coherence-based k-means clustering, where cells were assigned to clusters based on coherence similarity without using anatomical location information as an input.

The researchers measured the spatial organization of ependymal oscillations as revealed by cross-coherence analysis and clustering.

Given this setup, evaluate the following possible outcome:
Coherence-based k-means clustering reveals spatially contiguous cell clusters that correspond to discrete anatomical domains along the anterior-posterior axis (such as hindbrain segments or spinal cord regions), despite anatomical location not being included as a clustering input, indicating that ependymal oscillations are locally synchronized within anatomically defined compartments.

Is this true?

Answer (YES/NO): NO